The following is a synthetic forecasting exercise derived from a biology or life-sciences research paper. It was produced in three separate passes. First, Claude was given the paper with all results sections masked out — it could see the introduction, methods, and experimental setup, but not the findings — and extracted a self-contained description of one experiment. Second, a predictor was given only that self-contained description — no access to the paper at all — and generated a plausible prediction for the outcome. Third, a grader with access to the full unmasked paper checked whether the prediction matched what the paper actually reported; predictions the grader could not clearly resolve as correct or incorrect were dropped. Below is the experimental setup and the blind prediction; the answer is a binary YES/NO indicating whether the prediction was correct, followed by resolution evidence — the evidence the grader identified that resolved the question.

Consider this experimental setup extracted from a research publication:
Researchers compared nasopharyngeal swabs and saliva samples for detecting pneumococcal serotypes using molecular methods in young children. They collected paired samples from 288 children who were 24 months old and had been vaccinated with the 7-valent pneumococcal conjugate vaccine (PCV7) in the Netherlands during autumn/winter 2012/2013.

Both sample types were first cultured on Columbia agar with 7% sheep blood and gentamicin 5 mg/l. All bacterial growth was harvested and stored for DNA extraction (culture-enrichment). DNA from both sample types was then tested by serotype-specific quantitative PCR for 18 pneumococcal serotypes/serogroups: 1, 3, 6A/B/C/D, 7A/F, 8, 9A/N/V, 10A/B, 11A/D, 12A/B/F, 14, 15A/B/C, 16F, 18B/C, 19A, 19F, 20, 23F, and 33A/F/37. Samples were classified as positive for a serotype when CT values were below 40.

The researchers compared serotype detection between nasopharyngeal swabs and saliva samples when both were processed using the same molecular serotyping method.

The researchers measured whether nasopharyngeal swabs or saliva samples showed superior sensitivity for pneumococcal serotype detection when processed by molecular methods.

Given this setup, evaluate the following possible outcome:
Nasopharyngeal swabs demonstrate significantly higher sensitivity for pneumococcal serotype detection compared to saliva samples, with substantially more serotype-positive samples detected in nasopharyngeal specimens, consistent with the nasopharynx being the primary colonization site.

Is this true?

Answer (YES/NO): NO